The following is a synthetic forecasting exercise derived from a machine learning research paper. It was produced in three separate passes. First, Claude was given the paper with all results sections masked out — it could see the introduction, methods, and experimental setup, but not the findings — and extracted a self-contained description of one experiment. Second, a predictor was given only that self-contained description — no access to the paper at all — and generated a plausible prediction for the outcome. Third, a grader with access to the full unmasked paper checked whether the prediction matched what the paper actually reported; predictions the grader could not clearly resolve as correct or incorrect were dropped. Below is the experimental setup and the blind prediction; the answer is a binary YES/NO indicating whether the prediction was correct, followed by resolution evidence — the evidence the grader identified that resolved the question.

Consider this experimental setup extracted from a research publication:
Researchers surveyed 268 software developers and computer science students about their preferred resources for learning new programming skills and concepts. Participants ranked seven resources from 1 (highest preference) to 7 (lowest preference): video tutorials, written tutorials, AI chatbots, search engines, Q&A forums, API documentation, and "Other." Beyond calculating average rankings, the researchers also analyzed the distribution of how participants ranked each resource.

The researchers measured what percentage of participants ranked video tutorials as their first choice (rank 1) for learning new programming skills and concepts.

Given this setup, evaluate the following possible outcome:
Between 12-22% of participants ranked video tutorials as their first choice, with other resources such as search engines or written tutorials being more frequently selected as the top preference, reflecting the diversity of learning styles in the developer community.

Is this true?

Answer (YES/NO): NO